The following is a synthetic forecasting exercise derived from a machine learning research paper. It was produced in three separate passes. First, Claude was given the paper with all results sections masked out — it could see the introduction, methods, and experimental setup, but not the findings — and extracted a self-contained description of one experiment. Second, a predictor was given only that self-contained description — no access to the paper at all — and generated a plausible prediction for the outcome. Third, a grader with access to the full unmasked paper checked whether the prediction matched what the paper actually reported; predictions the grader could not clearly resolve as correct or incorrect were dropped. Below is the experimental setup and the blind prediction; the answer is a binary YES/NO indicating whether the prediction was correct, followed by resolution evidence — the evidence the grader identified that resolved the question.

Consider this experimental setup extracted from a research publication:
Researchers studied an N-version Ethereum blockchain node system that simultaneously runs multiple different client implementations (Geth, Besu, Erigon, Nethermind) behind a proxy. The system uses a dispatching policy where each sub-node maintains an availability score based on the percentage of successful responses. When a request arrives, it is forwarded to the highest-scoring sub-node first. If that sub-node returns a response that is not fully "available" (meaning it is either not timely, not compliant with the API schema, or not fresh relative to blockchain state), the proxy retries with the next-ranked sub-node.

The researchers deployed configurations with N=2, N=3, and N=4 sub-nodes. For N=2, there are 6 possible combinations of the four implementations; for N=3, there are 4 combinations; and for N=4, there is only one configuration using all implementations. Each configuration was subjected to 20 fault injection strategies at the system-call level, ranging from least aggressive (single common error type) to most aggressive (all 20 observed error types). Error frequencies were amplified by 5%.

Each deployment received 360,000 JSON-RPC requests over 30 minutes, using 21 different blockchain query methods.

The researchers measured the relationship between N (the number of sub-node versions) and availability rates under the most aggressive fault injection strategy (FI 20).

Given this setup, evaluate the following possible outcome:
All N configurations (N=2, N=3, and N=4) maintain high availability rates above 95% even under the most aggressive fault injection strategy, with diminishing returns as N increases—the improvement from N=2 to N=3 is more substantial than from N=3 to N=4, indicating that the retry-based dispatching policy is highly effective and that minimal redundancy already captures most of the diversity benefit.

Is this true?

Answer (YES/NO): NO